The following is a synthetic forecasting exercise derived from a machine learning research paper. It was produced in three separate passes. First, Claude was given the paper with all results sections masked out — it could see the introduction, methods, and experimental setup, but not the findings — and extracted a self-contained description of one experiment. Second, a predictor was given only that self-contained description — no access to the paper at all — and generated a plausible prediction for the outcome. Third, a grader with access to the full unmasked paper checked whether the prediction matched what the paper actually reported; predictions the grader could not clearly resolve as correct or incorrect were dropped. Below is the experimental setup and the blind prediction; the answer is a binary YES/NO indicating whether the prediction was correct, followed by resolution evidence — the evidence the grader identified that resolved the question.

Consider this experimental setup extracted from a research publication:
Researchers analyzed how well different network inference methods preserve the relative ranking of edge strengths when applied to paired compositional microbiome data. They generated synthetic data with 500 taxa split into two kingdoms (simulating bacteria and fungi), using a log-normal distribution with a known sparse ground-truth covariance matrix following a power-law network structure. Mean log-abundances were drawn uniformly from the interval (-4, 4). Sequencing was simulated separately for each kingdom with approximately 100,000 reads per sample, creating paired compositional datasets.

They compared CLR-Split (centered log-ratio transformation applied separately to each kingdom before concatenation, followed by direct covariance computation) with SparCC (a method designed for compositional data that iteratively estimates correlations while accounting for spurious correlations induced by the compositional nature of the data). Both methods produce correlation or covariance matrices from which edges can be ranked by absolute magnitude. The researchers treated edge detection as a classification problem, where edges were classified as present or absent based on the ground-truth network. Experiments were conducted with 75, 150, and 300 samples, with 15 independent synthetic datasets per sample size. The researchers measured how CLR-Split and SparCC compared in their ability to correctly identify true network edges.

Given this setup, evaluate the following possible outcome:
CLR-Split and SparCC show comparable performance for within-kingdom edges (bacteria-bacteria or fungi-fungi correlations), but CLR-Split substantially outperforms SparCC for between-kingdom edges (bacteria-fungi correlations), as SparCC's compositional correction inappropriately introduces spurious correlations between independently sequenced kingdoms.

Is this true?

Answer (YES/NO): NO